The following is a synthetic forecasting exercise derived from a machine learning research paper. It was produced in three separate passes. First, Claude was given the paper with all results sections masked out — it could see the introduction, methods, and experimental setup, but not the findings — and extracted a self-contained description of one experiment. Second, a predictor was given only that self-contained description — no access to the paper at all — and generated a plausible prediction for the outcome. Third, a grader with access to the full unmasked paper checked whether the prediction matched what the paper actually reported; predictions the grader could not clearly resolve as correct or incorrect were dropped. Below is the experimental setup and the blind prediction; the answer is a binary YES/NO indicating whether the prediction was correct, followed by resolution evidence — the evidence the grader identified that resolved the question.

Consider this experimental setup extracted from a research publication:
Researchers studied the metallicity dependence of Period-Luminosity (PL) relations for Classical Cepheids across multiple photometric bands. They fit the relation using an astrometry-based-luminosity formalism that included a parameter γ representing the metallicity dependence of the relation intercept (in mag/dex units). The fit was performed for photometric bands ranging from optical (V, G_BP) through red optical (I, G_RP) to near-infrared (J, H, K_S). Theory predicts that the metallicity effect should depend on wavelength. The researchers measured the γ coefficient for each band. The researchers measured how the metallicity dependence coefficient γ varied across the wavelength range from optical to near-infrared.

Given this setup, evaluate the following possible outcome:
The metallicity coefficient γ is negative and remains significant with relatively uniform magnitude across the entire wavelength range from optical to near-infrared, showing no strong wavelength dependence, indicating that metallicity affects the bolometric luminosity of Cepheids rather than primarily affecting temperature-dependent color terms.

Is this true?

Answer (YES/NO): YES